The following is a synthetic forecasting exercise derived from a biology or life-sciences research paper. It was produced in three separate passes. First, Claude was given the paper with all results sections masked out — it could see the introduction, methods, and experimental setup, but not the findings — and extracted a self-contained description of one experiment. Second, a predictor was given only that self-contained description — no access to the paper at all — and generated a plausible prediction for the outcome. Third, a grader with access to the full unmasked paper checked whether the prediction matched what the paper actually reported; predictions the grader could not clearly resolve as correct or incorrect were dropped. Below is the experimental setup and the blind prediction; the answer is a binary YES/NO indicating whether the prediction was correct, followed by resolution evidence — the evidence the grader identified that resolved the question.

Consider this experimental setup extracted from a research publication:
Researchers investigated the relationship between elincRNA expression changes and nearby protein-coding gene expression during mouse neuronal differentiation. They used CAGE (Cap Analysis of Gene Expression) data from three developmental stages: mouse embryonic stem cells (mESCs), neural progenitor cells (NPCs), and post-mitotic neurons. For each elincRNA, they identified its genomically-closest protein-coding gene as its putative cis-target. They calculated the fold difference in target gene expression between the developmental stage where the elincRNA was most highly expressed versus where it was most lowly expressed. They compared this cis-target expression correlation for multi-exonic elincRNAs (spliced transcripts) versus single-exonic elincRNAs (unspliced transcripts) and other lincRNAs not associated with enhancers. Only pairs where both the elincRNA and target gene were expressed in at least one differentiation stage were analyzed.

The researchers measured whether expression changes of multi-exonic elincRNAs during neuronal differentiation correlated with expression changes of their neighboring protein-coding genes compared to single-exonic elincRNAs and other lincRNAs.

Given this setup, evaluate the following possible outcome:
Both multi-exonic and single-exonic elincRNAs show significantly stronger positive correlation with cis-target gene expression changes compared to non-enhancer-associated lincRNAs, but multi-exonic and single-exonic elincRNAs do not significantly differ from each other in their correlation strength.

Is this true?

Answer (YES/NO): NO